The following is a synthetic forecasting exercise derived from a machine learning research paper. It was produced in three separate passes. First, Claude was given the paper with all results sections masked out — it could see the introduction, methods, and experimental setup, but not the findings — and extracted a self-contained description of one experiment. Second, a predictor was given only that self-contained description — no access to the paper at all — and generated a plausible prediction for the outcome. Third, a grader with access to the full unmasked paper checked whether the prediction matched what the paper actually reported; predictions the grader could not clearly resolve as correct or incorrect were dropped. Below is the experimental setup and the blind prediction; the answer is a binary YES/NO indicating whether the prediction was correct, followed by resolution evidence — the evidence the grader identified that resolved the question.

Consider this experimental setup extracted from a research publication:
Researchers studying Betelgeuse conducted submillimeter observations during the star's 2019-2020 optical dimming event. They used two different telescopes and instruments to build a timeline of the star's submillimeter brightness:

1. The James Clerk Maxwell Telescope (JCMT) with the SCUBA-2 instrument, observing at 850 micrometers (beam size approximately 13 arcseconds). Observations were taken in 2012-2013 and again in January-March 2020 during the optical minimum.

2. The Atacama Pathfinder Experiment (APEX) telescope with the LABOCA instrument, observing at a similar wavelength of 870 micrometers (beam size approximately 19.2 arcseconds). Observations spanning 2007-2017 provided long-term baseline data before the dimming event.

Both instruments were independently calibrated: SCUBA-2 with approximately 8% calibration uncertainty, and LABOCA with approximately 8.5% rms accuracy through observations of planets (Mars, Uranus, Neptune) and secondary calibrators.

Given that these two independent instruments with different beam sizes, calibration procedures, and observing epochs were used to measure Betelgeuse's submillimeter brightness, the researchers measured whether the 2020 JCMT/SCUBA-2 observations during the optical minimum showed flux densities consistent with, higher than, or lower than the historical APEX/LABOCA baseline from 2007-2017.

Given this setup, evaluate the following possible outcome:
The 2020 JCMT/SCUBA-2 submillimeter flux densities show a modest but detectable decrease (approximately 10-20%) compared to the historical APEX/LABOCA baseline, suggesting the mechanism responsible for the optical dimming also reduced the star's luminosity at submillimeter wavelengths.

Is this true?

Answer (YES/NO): YES